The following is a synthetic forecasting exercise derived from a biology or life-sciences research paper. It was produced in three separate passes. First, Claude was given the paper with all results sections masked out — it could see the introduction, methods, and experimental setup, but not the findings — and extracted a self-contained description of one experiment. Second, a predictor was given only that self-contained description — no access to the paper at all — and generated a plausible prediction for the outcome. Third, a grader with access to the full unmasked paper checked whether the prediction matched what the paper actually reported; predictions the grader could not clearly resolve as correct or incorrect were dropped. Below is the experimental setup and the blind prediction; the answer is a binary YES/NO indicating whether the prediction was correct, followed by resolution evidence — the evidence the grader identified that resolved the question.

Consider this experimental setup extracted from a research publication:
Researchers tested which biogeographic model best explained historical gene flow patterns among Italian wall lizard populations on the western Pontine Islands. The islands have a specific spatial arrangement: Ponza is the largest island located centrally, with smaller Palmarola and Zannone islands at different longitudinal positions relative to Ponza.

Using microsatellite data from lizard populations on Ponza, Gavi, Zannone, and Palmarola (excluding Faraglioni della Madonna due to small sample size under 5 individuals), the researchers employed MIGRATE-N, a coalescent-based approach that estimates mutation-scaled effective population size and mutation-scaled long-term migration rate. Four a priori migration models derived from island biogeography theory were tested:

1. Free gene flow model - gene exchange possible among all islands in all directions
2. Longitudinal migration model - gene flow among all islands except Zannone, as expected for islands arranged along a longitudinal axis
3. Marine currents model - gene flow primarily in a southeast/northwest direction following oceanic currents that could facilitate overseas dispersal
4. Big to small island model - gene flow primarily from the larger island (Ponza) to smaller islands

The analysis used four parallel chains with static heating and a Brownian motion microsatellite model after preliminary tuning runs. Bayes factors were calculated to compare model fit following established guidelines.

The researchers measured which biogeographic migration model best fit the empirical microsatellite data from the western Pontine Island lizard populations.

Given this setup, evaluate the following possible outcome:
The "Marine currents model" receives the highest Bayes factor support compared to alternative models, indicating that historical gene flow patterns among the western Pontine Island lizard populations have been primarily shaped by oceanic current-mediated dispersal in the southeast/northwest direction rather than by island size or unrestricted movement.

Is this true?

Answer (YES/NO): NO